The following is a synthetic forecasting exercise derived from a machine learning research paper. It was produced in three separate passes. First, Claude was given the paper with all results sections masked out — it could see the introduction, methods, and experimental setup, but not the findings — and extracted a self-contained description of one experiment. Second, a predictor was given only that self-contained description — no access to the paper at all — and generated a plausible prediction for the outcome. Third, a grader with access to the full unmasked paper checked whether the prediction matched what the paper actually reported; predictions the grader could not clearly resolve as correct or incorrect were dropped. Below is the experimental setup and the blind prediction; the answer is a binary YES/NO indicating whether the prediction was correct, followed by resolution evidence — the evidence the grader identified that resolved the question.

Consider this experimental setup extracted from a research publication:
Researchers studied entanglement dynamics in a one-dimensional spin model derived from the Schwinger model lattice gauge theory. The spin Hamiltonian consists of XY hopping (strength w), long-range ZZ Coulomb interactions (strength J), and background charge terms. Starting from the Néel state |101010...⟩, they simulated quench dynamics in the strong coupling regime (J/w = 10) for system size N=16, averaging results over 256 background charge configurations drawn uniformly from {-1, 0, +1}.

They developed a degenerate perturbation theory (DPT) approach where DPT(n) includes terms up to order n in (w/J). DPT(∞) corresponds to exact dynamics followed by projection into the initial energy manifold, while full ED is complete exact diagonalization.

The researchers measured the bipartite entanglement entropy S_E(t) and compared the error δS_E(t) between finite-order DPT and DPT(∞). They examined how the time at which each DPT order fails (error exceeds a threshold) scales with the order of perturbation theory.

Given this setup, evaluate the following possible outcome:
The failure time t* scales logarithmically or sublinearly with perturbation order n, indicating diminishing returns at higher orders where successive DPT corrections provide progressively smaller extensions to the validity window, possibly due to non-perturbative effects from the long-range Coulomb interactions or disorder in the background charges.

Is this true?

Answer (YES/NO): NO